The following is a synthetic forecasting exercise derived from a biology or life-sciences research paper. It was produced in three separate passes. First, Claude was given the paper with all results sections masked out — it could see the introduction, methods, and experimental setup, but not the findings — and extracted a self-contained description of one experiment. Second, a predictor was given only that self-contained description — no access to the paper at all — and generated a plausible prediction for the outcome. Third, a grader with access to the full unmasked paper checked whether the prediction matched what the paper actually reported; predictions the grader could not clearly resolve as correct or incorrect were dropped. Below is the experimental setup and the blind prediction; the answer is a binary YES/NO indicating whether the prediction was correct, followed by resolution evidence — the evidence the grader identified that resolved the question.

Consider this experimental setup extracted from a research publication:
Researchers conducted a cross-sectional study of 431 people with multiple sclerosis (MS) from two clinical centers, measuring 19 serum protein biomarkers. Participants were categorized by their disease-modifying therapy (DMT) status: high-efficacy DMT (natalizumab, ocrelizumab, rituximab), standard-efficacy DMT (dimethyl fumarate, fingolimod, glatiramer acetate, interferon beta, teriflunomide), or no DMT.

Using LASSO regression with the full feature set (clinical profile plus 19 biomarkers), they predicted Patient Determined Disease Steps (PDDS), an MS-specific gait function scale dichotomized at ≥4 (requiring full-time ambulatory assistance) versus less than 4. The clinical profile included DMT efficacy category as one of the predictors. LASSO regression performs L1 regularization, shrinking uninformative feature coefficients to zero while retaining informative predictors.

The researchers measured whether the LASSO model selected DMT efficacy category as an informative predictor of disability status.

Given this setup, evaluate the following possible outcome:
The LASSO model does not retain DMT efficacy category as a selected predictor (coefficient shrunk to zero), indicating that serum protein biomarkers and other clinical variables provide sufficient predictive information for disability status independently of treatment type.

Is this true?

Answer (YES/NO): NO